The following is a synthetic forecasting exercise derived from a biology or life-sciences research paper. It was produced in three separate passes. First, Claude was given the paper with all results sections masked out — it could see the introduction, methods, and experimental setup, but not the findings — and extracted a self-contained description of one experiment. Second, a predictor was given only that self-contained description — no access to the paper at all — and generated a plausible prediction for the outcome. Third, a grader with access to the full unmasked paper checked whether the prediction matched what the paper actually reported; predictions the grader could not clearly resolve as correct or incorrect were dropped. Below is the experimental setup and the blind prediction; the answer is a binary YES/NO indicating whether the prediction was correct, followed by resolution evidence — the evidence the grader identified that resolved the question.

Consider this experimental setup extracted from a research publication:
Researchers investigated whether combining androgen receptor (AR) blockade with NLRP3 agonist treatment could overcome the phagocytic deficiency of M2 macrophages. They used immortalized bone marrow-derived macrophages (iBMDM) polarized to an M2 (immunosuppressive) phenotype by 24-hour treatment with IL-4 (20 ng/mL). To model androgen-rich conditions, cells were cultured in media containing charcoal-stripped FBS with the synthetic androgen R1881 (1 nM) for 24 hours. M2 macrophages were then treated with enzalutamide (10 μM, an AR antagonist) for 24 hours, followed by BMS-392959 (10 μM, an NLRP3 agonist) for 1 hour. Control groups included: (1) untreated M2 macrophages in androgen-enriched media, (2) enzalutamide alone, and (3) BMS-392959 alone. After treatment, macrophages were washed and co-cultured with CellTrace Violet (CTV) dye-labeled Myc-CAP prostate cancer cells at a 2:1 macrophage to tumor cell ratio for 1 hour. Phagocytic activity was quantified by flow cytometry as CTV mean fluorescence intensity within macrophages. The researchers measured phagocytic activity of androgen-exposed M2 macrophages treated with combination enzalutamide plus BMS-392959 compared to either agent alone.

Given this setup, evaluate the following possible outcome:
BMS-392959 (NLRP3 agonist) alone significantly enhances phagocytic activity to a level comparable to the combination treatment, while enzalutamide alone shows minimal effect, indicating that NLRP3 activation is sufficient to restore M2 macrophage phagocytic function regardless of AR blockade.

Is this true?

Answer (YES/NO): NO